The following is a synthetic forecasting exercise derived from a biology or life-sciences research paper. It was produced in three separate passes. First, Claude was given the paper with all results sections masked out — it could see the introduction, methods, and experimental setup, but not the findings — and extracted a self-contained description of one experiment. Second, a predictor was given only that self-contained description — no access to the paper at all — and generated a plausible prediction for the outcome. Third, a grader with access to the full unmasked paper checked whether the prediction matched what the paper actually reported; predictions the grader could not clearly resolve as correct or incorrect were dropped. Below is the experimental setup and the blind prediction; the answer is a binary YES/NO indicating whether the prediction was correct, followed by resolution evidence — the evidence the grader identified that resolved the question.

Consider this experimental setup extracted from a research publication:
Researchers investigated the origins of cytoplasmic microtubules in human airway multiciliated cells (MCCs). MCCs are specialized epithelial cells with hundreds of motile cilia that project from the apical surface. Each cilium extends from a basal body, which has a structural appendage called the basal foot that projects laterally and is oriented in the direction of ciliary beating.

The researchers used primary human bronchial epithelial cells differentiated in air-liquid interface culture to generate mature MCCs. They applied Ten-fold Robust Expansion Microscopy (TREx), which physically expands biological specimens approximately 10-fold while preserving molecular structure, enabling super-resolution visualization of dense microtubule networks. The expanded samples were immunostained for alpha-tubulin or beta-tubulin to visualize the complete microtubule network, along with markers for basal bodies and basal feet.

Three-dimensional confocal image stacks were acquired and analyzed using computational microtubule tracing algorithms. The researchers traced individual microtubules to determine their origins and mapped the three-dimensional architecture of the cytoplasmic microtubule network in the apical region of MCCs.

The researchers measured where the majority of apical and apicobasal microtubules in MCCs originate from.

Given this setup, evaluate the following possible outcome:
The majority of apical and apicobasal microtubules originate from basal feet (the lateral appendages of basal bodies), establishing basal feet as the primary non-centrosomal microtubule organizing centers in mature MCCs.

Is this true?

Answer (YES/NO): YES